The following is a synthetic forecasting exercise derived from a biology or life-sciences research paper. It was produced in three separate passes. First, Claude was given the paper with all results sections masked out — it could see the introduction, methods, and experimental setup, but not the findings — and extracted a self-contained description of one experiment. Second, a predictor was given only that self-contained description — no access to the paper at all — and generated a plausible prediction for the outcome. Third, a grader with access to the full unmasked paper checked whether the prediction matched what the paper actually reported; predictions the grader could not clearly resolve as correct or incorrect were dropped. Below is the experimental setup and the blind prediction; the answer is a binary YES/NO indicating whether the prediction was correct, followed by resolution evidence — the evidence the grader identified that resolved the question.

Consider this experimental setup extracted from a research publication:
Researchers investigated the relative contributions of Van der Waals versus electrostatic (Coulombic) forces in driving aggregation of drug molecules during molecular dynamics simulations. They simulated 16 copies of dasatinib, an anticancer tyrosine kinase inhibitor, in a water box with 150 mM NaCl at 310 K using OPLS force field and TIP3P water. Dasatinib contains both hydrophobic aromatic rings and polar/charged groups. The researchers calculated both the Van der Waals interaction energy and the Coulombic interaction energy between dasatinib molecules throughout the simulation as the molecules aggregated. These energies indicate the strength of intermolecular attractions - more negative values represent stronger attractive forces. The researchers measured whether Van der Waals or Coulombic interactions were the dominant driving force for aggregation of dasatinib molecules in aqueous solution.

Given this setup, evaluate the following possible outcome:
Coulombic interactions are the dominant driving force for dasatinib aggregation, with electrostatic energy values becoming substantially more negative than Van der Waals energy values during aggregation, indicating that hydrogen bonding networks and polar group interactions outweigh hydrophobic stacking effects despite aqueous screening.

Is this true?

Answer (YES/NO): NO